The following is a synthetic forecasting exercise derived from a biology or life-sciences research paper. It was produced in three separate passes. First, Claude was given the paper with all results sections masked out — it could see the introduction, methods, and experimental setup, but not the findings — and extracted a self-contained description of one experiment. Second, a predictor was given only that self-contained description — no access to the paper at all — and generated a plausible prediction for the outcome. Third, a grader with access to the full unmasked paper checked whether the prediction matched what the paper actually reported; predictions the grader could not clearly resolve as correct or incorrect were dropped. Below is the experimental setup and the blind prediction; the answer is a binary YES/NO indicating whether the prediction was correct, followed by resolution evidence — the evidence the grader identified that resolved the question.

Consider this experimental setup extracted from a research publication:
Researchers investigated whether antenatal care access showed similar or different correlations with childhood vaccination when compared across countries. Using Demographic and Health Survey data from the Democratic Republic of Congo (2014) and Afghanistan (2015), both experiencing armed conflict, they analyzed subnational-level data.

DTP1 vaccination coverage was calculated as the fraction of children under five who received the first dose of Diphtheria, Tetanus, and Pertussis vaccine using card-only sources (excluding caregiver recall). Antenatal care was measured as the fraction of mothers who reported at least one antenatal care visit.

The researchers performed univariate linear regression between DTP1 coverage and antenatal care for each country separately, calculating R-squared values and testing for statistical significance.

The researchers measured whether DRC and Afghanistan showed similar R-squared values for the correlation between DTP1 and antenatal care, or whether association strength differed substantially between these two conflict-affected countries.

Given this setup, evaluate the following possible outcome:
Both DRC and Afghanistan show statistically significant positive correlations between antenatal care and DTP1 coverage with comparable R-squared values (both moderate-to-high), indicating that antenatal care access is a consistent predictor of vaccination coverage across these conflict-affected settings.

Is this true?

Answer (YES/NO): NO